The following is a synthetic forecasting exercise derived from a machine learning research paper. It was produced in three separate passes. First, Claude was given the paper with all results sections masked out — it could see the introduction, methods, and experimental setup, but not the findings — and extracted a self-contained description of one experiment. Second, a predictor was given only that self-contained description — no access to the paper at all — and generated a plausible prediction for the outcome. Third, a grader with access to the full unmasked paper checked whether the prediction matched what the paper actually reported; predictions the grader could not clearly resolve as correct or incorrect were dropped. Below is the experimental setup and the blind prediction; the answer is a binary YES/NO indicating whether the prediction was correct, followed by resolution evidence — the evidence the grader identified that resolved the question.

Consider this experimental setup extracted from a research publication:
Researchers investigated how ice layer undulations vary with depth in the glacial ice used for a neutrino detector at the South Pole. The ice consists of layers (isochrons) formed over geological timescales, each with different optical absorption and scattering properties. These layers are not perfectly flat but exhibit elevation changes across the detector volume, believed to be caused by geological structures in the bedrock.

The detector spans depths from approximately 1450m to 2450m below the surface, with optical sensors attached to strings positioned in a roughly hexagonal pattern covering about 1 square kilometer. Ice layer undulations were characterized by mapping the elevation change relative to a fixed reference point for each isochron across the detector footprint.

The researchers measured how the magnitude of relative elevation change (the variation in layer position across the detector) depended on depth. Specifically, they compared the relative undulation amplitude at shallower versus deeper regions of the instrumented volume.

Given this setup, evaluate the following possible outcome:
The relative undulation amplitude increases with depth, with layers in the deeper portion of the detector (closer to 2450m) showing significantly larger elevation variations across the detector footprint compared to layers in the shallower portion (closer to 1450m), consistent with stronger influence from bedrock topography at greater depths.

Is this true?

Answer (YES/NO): YES